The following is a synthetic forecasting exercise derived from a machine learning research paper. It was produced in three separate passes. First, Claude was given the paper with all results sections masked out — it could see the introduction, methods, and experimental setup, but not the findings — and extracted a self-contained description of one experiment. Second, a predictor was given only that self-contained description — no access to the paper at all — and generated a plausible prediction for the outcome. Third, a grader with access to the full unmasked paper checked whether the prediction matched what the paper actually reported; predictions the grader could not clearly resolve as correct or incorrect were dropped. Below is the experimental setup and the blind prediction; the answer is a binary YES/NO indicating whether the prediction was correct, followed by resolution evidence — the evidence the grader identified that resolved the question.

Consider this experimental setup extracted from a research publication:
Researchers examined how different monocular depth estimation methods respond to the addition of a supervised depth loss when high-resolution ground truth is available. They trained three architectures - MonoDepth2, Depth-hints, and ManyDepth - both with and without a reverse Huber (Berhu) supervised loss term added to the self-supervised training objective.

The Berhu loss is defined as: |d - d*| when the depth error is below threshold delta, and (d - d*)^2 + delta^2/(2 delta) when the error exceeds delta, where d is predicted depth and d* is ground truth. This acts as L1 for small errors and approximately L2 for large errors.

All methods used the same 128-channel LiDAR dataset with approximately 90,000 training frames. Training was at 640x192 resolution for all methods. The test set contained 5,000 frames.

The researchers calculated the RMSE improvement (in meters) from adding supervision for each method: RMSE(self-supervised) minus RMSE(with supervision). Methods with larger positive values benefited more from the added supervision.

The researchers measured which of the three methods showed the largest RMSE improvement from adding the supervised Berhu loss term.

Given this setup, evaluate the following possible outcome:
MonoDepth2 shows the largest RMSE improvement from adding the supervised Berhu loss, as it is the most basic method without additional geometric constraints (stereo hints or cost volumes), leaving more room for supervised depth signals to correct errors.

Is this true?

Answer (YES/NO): NO